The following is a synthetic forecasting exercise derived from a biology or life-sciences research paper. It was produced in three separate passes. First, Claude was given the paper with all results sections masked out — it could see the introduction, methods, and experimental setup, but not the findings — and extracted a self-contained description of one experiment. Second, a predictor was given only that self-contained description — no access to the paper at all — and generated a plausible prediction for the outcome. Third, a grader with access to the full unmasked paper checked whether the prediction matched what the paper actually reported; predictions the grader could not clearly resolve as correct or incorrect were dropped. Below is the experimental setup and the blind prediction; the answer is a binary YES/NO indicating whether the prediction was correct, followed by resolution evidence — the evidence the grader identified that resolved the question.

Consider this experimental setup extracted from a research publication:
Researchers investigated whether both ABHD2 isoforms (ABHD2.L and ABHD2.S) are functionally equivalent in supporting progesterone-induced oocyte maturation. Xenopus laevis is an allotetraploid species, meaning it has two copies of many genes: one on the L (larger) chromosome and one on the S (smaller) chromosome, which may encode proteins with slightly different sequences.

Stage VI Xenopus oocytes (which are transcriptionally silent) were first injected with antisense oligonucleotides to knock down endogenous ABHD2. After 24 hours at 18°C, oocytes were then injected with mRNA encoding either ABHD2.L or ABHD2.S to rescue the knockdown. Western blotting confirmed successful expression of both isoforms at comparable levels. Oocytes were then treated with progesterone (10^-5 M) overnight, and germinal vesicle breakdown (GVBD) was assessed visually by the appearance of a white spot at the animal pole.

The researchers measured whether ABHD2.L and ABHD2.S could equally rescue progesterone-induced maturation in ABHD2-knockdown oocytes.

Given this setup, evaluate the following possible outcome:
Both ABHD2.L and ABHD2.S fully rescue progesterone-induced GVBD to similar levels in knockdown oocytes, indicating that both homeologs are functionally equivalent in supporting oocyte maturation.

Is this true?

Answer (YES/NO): NO